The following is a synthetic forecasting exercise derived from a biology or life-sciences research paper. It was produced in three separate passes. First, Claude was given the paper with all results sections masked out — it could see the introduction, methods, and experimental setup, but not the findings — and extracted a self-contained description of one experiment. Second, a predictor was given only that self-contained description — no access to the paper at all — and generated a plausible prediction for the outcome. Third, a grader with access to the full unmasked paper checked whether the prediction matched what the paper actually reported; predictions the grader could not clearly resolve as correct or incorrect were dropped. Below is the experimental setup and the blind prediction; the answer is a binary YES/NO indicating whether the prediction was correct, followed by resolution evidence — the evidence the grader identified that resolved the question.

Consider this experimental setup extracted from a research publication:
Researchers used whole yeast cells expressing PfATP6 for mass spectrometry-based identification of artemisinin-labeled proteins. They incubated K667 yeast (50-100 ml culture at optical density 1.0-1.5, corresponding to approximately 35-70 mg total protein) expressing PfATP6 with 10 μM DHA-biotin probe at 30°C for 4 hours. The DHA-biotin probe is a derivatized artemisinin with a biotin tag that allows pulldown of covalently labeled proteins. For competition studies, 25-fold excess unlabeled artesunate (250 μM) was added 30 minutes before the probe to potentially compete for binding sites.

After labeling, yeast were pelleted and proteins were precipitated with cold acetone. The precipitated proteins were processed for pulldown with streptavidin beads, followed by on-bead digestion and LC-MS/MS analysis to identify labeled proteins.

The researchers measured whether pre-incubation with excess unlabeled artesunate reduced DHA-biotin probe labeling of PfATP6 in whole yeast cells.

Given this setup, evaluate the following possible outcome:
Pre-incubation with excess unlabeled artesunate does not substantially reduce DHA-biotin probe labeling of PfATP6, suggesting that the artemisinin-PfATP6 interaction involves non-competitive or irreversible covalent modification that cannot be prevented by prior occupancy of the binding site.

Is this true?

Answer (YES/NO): NO